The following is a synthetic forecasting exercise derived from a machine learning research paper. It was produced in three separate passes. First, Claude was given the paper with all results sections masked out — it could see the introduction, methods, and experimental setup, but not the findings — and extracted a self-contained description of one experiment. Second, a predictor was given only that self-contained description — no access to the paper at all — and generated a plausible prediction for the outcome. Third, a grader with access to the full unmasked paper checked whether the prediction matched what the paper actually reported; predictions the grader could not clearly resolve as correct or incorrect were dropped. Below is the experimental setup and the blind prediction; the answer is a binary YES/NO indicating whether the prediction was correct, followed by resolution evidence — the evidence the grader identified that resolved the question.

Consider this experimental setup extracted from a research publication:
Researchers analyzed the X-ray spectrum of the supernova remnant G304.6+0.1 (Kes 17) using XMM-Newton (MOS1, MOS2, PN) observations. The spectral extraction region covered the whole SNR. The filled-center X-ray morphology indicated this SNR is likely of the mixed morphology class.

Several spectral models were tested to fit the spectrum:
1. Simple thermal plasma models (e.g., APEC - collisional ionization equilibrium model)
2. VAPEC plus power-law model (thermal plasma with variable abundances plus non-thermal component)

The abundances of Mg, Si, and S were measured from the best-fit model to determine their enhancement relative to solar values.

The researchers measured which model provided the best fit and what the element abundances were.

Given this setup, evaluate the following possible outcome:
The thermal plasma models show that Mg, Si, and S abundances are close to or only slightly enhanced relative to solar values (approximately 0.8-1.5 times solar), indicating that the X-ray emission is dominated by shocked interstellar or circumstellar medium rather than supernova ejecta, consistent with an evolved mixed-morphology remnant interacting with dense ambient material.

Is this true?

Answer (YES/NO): NO